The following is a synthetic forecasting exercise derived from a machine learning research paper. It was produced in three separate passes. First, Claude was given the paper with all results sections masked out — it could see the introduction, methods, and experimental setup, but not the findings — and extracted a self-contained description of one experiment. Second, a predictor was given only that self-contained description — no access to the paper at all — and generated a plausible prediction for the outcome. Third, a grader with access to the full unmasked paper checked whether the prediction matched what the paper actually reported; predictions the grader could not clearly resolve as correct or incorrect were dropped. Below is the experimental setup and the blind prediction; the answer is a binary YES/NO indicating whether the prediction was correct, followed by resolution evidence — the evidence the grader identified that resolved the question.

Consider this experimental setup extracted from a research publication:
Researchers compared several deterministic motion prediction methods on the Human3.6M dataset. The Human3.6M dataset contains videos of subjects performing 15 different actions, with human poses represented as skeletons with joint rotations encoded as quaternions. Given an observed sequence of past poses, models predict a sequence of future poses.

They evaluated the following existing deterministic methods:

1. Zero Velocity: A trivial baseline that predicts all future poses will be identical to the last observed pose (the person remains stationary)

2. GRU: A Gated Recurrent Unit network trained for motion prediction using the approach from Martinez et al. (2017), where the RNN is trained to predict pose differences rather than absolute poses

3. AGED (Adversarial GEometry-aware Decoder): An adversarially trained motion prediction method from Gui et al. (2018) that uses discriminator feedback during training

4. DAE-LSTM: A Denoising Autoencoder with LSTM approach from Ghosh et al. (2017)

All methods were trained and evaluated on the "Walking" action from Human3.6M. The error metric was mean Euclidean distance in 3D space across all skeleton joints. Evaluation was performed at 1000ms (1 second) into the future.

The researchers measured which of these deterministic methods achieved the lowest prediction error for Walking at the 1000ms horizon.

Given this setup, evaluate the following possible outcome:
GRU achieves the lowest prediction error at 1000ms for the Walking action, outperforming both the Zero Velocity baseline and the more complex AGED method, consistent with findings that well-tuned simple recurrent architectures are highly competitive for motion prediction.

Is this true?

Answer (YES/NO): NO